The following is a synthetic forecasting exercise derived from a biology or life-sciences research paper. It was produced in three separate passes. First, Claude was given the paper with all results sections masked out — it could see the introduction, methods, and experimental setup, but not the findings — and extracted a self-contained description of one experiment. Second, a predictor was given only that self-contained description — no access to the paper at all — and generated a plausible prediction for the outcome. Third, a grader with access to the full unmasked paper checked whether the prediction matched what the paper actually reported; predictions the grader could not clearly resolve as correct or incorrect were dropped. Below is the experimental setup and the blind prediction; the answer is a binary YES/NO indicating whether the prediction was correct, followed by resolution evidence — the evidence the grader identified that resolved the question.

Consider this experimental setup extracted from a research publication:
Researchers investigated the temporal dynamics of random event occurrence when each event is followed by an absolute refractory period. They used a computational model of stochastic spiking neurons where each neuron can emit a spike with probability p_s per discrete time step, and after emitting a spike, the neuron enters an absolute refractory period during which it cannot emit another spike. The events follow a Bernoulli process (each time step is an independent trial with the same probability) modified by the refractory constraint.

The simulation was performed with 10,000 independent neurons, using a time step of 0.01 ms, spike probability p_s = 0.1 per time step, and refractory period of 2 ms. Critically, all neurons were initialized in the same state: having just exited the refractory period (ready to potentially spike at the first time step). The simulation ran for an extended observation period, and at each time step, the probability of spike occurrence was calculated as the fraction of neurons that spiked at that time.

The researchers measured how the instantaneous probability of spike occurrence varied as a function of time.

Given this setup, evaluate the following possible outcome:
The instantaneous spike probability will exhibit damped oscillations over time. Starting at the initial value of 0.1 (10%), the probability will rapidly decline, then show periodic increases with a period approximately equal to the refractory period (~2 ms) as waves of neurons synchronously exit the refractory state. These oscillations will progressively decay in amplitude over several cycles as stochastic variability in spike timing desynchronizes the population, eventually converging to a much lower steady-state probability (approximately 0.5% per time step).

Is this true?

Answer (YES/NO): YES